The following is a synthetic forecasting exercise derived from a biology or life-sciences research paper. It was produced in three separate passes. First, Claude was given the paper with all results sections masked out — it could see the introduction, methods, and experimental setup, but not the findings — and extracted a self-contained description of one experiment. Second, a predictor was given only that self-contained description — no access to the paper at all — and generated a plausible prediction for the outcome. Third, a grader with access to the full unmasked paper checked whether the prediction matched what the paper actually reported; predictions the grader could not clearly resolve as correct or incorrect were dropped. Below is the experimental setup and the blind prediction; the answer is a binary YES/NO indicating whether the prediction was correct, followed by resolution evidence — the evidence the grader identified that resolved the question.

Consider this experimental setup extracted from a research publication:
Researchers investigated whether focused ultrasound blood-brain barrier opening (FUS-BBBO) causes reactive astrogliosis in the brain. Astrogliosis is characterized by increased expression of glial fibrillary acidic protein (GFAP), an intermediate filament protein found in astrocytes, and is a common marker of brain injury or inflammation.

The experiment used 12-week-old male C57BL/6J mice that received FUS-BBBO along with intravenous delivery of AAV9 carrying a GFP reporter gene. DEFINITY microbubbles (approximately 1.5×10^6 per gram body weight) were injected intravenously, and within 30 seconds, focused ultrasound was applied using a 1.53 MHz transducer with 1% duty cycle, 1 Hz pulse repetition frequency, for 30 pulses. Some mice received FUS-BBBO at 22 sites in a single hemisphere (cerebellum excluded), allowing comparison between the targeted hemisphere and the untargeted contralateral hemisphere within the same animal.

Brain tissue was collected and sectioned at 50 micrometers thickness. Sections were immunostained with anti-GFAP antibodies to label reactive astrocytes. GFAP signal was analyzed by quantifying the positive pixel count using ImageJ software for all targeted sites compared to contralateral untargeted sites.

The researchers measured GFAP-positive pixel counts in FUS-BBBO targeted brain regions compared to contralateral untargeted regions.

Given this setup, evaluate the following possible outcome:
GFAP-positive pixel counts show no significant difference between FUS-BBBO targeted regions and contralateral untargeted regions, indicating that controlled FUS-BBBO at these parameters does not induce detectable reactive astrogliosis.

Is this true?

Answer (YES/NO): YES